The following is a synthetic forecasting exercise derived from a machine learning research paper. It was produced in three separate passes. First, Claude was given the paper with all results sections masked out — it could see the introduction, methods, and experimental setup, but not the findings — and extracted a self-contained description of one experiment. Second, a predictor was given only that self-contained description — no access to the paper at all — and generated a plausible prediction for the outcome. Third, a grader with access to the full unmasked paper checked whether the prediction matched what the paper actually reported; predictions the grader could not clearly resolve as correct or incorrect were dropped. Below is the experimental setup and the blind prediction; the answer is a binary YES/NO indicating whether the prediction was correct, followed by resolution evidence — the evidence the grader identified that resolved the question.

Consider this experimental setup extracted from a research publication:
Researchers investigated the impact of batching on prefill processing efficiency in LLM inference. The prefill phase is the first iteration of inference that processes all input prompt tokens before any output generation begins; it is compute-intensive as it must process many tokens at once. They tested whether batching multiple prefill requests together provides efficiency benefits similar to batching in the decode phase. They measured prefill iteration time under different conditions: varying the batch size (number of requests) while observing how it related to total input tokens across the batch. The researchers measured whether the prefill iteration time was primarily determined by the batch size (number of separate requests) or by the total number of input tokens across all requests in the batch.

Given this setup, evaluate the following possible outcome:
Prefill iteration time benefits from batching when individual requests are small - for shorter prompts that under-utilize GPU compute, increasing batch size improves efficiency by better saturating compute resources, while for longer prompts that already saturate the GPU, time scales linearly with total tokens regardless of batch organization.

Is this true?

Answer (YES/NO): NO